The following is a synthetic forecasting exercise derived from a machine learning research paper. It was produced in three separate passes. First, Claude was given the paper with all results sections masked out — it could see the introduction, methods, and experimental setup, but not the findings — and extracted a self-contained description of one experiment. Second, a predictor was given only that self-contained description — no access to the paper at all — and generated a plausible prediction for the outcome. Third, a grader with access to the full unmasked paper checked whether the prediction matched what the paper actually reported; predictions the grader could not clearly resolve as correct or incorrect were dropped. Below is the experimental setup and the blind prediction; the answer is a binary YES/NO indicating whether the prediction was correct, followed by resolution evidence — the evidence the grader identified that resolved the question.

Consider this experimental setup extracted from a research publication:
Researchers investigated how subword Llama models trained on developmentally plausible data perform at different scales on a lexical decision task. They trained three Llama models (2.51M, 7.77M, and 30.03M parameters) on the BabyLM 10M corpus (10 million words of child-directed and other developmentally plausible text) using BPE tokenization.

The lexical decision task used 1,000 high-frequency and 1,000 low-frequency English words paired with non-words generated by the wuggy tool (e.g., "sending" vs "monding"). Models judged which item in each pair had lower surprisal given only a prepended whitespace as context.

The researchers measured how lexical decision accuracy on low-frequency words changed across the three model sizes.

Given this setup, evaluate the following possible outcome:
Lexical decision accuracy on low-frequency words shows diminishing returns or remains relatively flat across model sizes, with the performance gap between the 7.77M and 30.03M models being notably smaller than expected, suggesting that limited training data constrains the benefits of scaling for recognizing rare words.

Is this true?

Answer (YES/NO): NO